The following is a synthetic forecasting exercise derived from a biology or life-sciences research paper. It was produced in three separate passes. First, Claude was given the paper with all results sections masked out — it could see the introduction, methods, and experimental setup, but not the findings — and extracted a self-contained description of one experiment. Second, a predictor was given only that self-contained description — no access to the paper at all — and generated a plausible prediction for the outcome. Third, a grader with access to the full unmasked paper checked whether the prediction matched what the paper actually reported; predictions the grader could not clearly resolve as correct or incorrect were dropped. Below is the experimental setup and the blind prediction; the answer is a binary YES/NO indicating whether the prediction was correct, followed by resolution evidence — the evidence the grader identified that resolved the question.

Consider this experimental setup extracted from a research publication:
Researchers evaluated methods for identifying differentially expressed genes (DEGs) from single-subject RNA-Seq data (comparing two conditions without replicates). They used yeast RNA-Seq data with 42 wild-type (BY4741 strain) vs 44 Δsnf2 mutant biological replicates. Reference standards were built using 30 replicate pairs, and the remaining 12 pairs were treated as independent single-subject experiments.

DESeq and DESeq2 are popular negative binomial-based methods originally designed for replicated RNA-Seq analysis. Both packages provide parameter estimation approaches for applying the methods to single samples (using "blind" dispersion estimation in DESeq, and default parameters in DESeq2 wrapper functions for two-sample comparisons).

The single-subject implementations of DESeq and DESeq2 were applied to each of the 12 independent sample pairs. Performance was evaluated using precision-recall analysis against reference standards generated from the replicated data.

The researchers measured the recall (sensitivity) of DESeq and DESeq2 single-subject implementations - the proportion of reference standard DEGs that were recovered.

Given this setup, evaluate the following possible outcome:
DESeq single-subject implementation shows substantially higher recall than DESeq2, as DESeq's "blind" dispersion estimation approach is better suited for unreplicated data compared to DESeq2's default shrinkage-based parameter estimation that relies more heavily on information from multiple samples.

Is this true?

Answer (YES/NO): NO